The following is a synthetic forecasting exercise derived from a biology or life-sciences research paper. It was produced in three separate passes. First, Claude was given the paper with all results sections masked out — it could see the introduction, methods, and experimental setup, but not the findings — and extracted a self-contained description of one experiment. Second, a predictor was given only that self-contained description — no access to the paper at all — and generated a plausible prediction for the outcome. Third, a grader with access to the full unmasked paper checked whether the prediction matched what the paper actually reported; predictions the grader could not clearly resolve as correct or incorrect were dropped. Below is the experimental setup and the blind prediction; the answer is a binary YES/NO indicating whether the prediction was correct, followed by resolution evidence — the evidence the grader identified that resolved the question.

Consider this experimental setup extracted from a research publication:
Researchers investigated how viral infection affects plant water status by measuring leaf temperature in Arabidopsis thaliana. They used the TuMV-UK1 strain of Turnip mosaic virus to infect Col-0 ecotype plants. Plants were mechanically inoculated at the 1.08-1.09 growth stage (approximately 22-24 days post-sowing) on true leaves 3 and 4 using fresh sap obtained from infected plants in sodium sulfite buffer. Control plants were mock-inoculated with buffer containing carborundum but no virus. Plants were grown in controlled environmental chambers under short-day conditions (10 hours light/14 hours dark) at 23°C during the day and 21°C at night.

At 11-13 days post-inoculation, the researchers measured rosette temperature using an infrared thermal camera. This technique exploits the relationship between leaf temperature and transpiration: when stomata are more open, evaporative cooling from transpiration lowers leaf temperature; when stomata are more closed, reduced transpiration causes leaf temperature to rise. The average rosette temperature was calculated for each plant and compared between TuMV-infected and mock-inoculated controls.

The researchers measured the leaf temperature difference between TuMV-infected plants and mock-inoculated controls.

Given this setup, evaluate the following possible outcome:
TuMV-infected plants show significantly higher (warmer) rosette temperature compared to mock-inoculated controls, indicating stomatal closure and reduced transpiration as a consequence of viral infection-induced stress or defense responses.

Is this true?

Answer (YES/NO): YES